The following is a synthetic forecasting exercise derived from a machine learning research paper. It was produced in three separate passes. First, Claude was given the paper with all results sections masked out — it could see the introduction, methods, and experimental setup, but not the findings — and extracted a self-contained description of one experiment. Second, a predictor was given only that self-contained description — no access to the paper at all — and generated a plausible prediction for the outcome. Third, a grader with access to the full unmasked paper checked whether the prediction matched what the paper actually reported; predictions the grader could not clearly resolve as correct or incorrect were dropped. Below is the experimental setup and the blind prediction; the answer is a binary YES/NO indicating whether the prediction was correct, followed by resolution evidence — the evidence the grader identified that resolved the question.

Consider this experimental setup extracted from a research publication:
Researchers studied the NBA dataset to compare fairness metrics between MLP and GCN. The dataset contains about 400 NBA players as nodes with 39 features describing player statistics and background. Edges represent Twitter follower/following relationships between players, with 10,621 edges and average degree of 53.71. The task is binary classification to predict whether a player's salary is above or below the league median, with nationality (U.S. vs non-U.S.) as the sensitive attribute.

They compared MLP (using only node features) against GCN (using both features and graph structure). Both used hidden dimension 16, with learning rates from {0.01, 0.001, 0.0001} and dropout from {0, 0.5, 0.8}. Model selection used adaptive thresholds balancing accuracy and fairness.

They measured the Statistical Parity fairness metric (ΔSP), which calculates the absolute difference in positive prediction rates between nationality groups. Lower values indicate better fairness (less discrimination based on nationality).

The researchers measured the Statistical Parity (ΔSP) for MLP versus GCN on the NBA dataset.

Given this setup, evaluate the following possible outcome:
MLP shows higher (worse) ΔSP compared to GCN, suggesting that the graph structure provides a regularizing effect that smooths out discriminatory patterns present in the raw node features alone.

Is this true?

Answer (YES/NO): YES